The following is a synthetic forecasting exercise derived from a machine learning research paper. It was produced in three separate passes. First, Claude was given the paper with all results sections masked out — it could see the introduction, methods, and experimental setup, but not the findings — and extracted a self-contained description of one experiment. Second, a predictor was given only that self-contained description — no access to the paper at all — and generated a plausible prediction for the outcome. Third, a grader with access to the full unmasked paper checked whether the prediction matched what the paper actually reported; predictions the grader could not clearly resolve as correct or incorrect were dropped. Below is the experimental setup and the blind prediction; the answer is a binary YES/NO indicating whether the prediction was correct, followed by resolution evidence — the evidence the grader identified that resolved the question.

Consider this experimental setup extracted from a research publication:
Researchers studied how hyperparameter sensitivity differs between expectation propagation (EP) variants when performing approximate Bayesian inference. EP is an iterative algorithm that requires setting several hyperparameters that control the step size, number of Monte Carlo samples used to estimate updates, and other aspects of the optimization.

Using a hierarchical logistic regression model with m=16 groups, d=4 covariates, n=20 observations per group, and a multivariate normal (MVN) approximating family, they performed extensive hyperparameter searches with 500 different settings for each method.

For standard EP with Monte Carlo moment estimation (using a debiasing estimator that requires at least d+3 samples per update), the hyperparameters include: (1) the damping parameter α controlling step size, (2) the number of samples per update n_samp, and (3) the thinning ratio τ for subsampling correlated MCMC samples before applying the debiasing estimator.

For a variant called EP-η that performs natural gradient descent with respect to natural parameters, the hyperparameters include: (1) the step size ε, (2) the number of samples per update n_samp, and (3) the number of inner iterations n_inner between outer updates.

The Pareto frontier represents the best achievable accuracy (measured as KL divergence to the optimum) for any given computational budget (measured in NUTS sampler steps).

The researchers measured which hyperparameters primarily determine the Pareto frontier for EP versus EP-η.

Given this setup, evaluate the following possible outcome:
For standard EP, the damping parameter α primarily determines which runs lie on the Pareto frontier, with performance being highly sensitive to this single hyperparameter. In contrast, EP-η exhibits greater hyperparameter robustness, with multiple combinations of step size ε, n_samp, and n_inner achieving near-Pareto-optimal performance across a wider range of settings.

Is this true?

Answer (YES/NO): NO